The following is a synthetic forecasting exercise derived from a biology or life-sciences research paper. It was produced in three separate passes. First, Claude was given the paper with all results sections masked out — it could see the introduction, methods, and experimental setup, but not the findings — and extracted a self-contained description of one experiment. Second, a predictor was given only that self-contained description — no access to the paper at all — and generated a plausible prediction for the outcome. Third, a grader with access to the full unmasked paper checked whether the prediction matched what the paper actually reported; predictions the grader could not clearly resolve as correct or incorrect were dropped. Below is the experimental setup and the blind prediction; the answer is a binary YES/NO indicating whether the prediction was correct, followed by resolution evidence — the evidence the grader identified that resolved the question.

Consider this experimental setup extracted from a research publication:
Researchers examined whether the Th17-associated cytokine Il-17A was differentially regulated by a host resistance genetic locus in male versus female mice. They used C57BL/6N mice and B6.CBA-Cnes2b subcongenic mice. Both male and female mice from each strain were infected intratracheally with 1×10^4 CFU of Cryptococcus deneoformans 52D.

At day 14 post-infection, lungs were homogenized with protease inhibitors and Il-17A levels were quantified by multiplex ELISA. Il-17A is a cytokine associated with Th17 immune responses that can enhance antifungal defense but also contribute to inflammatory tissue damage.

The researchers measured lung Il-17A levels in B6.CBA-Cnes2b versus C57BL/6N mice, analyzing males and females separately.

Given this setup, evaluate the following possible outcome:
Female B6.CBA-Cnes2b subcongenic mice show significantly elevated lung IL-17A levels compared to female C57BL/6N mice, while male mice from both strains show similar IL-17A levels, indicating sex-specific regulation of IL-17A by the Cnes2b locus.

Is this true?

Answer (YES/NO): YES